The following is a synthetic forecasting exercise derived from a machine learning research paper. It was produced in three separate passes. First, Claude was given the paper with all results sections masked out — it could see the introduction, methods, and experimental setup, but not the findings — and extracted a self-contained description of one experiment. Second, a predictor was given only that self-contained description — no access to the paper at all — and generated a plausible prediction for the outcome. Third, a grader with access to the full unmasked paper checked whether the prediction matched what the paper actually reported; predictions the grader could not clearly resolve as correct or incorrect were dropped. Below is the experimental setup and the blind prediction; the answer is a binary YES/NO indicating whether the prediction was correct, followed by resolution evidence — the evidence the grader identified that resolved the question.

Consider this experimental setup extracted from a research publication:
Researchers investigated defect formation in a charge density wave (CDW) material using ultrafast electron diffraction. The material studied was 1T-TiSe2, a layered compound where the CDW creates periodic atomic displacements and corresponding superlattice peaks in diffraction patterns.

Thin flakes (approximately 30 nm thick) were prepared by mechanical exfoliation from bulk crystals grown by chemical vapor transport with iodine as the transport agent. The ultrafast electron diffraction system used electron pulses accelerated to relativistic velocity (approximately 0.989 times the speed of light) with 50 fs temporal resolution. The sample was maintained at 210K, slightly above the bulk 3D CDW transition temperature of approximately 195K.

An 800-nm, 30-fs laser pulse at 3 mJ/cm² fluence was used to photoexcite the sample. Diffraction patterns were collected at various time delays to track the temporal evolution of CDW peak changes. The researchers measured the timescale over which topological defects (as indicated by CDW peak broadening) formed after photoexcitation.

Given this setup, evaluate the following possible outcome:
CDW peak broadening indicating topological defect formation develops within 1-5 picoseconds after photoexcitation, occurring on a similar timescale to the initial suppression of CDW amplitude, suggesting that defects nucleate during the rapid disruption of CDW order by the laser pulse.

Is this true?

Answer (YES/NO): NO